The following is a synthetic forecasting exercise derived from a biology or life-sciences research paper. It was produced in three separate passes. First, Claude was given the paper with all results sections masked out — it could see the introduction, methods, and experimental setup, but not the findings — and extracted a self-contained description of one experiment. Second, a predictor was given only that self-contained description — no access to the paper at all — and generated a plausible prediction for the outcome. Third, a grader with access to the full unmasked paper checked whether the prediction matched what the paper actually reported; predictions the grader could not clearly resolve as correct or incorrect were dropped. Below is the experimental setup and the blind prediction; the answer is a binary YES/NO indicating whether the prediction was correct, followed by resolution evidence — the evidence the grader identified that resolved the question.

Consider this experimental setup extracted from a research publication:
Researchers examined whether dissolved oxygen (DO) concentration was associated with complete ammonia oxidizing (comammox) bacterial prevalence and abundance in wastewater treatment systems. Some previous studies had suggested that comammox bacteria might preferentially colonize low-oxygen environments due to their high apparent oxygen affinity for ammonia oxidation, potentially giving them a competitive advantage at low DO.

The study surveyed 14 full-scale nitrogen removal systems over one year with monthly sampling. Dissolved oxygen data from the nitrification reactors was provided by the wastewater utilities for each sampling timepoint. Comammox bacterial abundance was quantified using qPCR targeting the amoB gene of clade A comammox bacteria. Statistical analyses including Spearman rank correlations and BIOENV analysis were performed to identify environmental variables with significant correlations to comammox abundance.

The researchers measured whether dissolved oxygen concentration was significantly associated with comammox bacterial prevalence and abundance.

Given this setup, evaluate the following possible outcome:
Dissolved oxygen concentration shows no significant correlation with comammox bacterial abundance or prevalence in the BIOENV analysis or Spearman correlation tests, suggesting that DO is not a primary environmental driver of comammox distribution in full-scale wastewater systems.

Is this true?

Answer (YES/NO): YES